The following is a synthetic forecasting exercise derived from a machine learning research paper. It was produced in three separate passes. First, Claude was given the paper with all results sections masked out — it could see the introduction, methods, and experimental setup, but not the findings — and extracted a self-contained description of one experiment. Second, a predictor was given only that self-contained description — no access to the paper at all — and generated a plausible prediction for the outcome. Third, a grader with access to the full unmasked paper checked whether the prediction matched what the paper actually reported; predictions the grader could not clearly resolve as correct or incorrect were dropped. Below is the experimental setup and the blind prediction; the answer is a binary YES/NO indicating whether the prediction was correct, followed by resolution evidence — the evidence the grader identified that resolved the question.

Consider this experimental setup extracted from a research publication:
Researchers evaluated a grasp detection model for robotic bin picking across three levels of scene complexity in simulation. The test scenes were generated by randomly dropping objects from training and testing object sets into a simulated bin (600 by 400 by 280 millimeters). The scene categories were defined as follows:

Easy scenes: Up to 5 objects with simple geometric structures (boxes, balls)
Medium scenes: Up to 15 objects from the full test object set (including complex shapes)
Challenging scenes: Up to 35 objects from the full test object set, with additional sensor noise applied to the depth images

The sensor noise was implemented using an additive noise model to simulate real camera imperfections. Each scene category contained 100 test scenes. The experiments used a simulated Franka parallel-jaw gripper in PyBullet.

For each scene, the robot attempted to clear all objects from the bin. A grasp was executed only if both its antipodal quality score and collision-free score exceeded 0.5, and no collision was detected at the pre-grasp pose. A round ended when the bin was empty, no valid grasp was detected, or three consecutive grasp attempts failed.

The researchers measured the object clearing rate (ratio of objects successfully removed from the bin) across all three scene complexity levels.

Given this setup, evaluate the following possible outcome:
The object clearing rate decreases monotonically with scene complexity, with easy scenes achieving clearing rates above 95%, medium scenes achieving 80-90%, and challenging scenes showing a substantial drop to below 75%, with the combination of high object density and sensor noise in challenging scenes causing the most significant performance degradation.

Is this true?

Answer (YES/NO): NO